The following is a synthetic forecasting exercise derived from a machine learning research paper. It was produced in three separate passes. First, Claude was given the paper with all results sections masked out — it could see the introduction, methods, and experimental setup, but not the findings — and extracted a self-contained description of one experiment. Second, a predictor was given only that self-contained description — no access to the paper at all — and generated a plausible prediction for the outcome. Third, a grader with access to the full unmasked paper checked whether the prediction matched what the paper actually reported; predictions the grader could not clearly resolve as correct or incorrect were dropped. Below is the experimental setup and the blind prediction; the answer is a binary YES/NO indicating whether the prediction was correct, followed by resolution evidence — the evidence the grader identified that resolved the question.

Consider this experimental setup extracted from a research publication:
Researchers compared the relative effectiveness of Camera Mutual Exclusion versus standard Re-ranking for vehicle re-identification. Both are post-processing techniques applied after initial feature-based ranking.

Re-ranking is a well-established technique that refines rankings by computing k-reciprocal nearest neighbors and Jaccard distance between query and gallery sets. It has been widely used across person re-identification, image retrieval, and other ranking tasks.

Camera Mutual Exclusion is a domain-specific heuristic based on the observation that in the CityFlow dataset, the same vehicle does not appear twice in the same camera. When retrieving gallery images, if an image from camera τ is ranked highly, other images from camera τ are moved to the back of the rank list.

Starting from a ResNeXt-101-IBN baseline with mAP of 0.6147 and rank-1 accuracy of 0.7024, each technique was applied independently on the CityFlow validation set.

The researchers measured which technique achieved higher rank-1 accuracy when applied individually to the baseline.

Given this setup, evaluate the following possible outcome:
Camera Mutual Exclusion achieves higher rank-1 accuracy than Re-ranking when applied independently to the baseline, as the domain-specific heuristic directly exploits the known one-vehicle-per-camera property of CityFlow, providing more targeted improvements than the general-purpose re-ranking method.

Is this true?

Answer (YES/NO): YES